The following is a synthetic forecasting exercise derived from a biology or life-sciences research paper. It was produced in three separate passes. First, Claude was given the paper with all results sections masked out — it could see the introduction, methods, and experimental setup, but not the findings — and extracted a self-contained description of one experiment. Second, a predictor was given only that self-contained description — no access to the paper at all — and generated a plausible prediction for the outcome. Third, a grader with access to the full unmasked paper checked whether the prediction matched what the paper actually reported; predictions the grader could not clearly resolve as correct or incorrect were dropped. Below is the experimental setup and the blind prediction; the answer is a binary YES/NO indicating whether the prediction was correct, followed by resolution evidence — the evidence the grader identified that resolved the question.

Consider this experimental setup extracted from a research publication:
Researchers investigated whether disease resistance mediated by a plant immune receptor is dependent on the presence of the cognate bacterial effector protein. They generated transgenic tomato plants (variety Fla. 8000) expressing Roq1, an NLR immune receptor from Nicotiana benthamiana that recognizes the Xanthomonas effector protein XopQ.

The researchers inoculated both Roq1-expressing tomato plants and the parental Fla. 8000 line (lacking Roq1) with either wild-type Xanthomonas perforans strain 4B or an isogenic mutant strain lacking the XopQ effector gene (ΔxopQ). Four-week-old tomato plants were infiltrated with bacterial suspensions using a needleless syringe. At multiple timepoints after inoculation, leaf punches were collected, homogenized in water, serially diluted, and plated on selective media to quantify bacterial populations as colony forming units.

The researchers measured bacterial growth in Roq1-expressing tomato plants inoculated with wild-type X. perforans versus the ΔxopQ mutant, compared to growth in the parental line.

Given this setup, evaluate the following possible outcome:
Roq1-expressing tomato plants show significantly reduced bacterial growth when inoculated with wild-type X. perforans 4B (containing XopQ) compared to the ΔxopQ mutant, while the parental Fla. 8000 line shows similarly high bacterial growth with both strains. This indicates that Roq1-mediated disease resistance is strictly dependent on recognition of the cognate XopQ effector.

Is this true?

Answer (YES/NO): YES